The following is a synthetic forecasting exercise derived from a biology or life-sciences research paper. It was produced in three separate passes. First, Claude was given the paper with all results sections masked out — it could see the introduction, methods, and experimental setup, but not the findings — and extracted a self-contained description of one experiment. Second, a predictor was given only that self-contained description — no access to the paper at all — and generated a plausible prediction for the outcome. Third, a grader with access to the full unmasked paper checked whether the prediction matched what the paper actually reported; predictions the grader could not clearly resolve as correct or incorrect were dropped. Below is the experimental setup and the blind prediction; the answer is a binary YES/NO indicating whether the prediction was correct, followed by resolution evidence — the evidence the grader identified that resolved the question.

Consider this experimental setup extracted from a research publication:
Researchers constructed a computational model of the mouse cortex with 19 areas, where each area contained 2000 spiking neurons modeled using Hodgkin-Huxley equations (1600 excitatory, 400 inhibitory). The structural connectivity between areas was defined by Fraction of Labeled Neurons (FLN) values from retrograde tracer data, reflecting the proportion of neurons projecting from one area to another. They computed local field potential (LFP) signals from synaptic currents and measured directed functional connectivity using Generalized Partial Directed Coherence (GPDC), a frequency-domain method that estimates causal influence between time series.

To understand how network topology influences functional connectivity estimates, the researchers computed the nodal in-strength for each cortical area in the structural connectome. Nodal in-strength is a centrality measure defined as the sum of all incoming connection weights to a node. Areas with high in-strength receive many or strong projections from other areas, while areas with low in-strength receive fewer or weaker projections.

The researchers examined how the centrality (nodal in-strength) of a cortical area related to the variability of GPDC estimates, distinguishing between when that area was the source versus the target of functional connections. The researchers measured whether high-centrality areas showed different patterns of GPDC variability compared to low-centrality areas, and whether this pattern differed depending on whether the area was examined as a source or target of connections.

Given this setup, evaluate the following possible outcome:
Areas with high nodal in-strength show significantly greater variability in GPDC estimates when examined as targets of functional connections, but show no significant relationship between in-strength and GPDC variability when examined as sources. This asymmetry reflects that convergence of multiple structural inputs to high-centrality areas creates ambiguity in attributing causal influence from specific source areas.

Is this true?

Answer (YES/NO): NO